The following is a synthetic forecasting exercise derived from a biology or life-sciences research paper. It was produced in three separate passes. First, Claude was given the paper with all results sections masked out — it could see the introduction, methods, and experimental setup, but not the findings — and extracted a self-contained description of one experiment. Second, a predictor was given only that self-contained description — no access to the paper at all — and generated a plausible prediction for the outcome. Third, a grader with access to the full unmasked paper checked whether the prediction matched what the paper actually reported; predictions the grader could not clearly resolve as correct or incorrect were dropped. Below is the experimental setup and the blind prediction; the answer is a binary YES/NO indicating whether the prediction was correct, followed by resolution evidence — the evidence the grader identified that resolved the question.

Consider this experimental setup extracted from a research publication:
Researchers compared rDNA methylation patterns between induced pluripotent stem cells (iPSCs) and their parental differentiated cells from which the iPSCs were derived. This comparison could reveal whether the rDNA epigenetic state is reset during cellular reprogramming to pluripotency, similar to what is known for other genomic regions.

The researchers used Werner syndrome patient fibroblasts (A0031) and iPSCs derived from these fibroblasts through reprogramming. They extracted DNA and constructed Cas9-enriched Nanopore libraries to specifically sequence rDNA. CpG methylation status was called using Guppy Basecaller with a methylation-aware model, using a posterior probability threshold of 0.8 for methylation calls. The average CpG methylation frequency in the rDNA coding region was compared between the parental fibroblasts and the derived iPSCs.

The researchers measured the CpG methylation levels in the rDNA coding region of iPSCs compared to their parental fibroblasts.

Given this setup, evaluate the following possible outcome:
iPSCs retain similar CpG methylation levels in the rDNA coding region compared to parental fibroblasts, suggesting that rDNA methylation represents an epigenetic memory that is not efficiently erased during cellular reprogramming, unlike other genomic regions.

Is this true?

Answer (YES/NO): NO